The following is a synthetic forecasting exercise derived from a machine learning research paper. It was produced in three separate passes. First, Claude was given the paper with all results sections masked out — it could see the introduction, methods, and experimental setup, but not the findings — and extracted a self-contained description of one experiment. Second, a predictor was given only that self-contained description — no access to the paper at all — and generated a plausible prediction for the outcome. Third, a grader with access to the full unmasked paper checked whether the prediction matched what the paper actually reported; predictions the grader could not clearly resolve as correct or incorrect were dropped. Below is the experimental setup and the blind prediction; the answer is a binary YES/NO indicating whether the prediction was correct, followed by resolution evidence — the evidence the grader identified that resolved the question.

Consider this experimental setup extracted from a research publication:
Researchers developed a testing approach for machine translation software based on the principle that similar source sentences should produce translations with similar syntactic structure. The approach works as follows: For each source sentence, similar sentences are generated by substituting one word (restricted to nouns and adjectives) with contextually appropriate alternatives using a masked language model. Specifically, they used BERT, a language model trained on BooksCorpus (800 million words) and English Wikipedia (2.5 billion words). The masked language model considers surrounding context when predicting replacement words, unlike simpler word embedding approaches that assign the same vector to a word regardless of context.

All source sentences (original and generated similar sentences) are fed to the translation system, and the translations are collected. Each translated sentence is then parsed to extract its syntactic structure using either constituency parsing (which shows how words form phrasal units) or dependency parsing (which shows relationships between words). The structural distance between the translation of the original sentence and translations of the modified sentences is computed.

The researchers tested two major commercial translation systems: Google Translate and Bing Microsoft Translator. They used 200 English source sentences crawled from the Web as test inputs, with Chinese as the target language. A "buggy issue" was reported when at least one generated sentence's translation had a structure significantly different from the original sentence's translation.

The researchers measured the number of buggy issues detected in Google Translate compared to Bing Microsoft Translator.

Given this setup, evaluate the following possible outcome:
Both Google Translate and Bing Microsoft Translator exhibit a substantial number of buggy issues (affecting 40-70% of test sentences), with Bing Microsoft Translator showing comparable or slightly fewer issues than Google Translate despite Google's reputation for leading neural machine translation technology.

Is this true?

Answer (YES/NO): NO